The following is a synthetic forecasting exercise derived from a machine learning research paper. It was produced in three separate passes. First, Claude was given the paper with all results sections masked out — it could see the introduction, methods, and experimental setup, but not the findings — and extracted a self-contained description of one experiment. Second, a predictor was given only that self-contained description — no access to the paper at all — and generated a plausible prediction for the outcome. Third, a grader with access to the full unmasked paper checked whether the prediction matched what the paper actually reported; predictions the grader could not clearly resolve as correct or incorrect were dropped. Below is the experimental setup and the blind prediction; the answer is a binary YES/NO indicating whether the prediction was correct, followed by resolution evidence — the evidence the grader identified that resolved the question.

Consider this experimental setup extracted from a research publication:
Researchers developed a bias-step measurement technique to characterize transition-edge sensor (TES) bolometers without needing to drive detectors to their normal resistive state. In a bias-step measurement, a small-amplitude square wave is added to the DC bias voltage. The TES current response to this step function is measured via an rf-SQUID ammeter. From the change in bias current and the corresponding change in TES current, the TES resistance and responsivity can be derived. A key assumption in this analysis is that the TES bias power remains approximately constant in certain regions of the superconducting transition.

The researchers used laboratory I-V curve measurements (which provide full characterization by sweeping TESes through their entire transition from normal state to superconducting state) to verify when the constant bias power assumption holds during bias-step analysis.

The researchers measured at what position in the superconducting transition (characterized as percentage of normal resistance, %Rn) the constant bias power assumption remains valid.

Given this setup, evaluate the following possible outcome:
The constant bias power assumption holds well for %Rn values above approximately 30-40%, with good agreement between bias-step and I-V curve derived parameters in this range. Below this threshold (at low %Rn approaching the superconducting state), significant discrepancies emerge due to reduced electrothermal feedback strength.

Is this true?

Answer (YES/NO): NO